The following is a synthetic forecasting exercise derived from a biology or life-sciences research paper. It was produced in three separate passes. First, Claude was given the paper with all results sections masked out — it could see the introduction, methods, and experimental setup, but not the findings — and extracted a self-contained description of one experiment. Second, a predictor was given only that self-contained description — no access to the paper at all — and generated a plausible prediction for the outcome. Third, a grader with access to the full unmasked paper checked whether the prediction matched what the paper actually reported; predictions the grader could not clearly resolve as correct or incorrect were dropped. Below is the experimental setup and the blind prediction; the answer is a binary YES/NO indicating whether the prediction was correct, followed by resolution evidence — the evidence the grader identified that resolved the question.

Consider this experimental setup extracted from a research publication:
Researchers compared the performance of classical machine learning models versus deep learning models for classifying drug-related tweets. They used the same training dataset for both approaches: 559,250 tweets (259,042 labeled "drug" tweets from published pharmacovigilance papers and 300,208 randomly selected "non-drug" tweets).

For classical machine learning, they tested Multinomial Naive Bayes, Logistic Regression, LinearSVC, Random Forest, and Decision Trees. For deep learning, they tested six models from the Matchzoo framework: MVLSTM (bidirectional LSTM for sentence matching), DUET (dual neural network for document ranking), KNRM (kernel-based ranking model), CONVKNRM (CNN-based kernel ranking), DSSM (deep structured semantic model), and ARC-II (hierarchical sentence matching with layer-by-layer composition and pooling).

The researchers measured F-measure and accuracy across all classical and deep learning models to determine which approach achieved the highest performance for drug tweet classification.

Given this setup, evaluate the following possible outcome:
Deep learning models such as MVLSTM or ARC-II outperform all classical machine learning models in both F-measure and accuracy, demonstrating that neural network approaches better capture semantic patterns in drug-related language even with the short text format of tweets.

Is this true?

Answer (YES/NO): YES